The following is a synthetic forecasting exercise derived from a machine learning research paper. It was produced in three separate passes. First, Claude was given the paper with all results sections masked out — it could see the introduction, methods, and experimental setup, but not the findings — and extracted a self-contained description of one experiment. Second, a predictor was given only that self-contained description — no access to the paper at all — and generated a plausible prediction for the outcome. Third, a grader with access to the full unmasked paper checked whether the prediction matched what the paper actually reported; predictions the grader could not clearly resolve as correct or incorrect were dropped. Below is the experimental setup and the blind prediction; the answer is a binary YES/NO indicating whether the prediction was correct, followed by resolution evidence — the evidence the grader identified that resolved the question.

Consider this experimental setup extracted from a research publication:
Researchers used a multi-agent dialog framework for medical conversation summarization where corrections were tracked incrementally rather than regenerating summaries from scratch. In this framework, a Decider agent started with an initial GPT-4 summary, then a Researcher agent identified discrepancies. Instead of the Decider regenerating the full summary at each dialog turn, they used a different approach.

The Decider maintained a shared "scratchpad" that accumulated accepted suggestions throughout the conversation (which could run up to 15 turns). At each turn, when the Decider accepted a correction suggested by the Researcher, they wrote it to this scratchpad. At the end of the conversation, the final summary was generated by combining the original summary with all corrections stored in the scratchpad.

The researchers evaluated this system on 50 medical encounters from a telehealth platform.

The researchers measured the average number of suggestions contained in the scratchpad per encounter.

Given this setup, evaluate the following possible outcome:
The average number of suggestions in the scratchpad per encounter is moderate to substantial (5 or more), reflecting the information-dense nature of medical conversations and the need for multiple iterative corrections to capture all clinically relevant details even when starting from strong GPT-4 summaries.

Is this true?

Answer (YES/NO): NO